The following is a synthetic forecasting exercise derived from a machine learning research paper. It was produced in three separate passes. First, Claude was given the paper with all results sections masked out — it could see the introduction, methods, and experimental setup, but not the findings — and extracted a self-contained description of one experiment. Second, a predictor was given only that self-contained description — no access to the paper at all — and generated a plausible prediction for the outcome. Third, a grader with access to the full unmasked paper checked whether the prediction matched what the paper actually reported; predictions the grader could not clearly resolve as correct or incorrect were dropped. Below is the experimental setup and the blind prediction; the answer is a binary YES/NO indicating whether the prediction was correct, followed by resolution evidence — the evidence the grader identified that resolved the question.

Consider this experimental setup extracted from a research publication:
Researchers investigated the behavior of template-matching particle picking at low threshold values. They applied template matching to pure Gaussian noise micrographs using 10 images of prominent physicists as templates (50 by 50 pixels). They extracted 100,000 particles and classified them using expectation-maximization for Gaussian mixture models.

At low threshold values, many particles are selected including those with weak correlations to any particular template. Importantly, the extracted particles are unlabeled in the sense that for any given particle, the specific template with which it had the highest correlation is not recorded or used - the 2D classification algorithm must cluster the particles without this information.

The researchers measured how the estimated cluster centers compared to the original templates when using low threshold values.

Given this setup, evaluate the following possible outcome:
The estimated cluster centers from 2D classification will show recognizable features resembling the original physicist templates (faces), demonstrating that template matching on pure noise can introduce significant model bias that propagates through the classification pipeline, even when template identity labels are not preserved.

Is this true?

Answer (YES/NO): NO